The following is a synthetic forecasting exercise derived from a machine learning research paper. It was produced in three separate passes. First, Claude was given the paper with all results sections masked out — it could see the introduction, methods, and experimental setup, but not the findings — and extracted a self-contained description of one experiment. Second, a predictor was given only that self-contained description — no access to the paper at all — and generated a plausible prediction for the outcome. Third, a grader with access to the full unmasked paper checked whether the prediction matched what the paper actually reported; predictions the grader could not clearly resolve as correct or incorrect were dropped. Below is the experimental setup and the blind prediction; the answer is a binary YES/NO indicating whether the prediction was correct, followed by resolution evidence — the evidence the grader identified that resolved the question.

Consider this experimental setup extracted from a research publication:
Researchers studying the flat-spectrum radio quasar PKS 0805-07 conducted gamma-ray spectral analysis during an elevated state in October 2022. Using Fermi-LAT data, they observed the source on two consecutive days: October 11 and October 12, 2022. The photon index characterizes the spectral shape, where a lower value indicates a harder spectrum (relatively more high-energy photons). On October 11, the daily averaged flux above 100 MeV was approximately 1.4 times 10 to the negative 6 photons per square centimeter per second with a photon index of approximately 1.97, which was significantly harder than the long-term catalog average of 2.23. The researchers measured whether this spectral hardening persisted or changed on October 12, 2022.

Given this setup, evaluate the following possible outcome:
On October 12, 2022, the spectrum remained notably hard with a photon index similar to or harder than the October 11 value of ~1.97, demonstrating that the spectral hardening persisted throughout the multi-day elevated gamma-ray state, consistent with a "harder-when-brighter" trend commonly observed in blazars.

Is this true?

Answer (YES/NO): YES